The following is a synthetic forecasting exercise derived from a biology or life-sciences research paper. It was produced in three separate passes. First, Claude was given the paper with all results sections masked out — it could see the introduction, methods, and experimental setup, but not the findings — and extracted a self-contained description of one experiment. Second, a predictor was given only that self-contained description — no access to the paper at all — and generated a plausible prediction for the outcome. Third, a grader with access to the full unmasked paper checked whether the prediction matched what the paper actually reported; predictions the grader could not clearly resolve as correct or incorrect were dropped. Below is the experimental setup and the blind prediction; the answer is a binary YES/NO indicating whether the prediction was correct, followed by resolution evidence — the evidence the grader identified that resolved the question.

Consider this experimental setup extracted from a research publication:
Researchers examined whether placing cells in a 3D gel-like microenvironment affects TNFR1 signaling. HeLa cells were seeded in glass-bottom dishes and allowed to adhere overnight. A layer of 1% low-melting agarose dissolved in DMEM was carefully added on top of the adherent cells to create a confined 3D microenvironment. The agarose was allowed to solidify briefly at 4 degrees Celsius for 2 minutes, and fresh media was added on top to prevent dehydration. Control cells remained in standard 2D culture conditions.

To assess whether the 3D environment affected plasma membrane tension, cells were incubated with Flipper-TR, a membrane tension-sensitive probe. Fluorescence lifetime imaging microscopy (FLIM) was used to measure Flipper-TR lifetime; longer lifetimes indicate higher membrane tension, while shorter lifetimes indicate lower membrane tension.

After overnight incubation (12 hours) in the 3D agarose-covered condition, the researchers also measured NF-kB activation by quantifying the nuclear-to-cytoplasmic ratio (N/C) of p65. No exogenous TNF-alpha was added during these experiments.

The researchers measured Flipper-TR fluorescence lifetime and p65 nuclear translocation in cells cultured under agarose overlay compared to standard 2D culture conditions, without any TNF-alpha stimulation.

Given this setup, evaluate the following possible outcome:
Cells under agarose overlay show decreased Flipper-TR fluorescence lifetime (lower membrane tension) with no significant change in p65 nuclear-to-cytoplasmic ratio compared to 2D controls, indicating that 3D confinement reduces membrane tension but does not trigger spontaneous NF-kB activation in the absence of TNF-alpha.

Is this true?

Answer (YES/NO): NO